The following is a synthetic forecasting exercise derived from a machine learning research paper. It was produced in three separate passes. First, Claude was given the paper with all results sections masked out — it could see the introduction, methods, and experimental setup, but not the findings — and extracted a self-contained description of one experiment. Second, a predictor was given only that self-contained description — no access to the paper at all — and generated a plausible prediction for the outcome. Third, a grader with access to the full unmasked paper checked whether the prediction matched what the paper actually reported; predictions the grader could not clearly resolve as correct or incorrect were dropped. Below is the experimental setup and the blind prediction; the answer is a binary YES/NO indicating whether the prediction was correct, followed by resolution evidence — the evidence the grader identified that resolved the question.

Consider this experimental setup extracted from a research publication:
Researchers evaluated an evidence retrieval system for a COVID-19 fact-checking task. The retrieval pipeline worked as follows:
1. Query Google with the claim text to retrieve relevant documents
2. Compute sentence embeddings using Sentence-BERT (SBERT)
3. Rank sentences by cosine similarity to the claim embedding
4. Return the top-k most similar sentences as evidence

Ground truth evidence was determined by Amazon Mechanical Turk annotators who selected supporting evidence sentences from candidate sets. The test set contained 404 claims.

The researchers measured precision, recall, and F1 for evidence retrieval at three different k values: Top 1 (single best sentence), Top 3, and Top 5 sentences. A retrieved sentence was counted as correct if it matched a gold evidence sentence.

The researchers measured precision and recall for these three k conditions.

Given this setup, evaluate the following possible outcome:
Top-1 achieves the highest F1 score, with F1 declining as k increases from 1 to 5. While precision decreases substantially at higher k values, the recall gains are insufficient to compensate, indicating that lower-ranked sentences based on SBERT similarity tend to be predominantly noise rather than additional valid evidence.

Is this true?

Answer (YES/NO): NO